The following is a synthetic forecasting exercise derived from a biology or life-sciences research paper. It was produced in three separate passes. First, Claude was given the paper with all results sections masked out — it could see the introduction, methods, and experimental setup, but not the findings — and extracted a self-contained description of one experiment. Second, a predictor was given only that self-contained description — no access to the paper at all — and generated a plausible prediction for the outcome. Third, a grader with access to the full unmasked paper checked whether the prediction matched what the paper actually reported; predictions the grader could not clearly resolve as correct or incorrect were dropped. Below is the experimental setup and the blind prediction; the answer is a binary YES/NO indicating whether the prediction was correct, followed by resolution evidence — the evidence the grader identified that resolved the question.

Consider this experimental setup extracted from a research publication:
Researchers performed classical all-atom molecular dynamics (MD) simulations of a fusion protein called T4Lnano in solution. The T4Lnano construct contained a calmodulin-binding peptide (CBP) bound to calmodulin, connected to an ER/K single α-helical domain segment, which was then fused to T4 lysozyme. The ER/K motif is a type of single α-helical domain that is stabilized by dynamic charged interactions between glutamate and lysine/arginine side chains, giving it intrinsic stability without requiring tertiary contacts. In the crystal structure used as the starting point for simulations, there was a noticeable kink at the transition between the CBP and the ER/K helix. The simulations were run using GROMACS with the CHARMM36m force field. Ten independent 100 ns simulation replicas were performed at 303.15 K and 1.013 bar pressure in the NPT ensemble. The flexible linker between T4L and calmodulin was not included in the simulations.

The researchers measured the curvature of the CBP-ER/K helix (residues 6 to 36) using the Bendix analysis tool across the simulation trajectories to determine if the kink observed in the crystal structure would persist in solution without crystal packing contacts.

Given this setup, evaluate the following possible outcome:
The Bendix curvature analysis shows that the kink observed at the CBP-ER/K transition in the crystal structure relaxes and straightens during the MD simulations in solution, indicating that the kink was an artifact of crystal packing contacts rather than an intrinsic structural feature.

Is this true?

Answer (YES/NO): YES